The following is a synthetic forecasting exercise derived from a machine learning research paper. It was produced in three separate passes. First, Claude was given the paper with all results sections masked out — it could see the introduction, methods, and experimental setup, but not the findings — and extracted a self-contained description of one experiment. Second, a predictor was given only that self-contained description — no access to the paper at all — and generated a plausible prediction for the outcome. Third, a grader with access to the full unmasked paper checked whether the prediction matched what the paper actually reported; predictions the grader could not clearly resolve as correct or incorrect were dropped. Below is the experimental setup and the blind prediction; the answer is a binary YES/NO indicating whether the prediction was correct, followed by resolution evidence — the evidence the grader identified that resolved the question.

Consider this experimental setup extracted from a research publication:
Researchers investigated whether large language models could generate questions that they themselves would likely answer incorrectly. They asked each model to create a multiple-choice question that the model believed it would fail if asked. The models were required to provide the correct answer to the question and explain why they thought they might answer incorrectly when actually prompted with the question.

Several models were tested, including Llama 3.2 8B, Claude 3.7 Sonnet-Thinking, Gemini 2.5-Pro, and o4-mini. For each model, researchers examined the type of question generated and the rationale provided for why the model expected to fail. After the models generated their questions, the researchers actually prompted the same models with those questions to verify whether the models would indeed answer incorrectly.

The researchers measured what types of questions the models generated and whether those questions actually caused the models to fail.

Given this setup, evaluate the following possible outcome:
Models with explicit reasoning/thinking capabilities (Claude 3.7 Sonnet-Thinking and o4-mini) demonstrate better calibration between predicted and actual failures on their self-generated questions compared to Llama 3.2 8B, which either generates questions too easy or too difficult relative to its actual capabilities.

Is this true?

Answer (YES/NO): NO